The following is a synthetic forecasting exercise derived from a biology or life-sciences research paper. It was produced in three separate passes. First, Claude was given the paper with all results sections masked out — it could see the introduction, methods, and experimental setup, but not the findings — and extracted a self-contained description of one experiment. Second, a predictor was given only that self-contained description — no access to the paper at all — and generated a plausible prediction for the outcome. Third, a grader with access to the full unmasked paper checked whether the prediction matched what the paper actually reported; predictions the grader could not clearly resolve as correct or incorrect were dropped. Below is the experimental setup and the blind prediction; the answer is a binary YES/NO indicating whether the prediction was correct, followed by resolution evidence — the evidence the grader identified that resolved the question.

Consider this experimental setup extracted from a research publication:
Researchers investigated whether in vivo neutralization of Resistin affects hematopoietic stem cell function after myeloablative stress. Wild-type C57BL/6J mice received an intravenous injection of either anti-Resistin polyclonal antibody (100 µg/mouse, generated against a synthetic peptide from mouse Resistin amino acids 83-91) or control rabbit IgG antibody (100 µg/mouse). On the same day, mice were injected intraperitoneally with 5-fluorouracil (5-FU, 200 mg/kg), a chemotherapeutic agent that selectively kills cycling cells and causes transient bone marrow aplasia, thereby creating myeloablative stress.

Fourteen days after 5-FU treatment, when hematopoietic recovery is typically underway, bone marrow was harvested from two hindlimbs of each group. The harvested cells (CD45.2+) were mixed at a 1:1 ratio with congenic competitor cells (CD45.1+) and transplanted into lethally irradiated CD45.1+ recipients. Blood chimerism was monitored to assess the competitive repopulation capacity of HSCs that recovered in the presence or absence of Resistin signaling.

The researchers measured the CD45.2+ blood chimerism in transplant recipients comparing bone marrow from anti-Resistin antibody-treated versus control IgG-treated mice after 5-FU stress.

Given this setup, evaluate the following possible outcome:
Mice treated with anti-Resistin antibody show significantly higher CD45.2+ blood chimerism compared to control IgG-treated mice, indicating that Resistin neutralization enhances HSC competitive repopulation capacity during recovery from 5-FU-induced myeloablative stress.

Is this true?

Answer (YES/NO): NO